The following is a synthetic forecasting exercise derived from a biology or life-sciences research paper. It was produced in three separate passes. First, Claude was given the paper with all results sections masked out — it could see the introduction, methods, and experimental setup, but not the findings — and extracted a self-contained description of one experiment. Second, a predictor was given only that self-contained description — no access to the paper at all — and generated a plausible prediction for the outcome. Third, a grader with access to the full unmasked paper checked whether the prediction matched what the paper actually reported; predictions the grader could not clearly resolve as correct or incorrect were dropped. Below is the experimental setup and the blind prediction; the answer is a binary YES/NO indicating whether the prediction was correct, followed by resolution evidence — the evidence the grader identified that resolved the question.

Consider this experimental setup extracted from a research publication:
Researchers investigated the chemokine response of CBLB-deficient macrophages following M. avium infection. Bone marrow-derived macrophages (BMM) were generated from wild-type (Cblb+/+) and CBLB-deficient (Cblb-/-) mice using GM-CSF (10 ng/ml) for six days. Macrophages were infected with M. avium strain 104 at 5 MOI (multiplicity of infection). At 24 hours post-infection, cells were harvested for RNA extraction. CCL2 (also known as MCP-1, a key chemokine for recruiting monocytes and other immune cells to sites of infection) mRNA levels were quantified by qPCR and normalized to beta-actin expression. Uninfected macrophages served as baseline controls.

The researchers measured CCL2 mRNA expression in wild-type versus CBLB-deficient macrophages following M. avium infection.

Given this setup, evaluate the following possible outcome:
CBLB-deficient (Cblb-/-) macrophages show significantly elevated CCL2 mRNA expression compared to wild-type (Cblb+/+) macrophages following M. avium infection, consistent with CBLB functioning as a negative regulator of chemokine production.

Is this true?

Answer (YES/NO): NO